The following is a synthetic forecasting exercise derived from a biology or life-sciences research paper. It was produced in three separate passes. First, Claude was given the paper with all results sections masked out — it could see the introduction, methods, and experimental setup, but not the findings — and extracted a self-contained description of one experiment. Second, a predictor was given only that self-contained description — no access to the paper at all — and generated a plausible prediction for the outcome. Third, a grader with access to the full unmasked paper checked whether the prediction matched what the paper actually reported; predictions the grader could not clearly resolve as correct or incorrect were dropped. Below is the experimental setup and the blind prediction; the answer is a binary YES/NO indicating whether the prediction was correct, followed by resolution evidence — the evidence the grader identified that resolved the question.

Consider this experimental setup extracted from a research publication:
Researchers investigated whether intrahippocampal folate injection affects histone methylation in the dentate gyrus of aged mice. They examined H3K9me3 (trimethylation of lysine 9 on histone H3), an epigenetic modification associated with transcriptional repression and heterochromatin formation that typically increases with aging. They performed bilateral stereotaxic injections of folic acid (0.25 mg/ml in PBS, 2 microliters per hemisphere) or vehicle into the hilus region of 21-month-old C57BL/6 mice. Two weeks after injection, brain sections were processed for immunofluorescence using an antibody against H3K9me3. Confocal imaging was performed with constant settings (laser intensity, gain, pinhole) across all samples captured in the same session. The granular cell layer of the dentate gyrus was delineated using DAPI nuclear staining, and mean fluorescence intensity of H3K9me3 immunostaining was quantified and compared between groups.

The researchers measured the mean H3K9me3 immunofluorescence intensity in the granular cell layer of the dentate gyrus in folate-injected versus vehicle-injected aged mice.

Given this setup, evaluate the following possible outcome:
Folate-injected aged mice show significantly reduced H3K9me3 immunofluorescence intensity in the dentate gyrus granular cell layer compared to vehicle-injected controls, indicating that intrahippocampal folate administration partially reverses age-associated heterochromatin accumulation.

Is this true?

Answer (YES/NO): NO